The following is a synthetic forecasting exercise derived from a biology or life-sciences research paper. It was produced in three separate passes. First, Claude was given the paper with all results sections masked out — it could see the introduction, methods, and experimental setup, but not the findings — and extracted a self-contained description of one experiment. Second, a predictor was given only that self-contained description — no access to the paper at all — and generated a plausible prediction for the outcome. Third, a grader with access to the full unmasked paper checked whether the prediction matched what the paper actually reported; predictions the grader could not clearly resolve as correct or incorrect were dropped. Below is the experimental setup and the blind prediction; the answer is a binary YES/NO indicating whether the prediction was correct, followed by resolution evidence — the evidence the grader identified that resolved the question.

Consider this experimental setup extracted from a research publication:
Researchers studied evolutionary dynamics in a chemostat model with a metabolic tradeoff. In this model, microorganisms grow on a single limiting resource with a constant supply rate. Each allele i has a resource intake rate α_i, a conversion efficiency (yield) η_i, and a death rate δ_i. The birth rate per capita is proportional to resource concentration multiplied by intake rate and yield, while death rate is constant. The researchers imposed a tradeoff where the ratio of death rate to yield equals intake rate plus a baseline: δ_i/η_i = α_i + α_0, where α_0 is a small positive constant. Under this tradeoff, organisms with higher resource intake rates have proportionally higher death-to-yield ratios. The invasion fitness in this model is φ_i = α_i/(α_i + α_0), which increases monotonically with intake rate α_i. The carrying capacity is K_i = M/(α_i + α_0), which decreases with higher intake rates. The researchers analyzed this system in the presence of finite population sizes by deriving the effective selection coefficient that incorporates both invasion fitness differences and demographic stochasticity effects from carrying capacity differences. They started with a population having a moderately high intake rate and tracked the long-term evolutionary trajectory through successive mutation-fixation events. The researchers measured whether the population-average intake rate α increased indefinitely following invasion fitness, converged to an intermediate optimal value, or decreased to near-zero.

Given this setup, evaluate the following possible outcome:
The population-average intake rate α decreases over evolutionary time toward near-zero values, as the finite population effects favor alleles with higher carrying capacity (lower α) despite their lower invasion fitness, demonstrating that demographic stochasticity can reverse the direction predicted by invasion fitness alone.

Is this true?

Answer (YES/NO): NO